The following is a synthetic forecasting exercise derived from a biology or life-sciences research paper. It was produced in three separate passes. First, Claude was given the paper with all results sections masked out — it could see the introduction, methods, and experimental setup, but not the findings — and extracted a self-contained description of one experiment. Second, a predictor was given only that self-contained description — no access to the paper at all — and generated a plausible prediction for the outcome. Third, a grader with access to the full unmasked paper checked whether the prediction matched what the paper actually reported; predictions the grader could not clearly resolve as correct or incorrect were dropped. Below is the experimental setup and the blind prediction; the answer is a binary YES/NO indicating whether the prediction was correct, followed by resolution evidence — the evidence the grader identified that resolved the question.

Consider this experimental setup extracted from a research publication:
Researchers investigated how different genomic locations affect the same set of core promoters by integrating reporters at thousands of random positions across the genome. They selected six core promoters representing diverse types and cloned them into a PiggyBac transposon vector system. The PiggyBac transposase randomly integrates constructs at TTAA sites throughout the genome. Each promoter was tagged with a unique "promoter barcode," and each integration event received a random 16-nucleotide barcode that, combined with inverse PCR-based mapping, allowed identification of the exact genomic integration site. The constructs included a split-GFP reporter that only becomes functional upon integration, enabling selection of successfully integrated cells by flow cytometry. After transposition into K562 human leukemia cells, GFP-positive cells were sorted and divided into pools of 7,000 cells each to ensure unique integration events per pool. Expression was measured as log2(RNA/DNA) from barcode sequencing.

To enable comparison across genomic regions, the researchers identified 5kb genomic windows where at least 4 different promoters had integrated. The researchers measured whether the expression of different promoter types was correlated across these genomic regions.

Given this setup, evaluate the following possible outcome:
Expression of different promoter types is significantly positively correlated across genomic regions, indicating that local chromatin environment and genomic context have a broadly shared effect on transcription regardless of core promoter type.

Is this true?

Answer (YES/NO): YES